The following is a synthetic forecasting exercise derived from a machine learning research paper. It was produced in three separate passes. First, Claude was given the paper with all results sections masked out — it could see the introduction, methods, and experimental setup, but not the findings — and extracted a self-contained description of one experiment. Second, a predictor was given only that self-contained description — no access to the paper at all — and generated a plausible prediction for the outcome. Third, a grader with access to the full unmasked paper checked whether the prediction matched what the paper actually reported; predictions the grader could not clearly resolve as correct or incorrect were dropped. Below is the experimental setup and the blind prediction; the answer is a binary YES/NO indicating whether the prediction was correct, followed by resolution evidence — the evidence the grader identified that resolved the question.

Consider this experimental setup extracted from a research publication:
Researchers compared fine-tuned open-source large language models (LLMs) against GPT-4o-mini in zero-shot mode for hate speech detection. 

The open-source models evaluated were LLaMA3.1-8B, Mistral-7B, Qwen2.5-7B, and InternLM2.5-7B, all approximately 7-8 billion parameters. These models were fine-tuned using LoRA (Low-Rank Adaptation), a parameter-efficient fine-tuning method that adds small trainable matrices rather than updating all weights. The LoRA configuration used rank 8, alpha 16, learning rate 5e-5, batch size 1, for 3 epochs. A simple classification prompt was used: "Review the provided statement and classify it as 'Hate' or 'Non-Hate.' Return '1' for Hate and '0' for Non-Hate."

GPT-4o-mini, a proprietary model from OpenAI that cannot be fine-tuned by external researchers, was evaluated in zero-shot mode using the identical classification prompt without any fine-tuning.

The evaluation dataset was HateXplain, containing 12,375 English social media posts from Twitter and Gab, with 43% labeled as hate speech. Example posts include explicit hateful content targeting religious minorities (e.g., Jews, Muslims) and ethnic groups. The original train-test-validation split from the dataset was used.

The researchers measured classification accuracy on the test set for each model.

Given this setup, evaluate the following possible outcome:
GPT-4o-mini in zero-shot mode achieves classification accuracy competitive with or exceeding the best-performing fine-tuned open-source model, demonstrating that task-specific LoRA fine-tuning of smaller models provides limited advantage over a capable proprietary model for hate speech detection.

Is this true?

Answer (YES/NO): NO